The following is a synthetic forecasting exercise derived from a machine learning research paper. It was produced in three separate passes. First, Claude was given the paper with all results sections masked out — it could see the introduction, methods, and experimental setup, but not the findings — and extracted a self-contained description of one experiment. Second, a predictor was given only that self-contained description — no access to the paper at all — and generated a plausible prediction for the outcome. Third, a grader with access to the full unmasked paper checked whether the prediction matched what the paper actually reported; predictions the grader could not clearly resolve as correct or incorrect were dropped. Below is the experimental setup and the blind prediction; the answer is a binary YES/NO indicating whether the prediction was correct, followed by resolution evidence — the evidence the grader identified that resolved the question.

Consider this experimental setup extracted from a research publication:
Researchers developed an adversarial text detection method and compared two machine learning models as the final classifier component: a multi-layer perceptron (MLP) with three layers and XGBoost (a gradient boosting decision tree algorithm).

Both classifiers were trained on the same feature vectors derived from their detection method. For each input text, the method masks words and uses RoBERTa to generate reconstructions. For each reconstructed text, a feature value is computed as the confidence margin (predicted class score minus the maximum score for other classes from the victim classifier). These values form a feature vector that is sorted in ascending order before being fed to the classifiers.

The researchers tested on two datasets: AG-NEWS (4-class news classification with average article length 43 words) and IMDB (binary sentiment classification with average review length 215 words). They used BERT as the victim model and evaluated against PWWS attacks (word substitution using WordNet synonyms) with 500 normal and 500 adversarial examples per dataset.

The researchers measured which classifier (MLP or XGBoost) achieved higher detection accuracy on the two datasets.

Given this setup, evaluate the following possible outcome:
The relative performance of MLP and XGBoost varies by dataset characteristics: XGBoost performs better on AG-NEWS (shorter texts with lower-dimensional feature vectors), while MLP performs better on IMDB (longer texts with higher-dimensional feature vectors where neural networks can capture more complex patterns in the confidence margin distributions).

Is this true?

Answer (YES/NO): NO